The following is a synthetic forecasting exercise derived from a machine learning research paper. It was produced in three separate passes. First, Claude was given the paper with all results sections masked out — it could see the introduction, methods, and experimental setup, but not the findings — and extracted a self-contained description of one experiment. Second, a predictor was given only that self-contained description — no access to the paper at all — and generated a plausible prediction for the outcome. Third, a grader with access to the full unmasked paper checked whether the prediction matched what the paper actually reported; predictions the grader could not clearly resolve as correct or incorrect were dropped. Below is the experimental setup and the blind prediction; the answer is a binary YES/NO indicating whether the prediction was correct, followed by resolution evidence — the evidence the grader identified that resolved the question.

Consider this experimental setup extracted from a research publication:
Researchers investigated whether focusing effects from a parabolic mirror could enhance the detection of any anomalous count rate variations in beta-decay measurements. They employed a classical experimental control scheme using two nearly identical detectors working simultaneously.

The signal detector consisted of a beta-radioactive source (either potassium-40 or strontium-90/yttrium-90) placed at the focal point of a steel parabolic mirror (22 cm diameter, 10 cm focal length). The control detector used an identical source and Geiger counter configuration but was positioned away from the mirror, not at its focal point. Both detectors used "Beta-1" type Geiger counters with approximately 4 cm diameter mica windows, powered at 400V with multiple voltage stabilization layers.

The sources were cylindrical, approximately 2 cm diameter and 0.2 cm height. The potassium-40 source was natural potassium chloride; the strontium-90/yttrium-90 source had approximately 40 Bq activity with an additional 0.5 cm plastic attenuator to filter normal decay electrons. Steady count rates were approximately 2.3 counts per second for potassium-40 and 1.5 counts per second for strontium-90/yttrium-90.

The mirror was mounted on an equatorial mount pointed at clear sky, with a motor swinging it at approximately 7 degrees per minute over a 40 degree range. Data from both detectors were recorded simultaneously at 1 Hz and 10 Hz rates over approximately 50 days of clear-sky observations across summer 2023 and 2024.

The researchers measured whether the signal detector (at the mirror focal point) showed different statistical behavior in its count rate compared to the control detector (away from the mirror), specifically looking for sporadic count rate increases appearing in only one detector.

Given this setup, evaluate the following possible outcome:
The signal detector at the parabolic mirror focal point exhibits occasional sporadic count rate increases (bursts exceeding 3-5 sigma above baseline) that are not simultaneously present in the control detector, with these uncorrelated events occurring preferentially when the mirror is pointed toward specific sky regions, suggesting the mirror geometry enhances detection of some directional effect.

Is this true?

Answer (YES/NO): NO